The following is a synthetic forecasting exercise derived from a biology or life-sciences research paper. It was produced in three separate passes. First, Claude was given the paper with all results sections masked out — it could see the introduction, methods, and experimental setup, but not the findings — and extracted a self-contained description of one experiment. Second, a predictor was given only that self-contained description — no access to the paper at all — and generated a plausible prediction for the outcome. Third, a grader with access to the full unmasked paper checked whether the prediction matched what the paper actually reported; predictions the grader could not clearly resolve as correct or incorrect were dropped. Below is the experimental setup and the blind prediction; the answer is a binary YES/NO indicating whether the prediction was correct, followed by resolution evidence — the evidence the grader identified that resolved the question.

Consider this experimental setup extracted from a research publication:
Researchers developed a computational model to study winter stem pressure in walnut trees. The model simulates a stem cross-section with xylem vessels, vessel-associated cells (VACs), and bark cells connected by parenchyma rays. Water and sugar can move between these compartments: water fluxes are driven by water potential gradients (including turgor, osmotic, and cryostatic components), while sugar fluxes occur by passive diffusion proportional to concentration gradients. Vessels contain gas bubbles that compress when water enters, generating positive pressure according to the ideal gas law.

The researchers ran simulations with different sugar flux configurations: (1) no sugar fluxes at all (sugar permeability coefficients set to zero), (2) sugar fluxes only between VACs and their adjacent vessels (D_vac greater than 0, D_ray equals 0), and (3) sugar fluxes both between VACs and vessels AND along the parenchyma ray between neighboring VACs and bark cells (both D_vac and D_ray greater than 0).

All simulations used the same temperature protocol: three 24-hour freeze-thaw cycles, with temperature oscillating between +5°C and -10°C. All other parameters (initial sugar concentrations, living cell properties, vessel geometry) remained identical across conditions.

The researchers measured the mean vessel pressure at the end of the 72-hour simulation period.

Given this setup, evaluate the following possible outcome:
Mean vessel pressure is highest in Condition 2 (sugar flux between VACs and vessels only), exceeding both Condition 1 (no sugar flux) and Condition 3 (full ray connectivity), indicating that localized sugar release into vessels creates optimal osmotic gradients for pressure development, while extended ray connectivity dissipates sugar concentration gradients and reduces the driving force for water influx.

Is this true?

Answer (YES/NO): NO